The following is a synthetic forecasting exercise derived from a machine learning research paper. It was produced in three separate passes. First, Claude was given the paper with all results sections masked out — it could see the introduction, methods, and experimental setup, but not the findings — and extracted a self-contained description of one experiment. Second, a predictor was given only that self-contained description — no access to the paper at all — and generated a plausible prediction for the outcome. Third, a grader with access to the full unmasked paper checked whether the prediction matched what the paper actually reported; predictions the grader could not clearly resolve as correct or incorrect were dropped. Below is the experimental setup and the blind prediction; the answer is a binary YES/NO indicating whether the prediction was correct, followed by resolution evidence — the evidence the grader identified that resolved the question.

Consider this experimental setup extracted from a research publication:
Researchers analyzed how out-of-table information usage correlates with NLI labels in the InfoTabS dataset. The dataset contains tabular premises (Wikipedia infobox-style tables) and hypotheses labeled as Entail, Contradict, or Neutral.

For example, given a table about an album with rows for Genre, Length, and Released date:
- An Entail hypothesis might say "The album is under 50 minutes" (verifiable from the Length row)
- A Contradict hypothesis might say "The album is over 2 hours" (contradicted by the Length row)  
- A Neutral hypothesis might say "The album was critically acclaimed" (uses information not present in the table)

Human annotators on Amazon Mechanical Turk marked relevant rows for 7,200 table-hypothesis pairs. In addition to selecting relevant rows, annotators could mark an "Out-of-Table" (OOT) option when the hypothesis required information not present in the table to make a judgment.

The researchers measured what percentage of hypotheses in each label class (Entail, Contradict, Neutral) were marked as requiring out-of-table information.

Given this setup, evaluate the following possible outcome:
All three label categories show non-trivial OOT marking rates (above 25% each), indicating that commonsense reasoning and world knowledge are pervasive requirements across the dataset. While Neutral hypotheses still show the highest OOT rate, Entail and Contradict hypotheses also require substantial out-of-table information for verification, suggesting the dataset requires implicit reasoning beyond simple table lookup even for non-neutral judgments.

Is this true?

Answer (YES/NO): NO